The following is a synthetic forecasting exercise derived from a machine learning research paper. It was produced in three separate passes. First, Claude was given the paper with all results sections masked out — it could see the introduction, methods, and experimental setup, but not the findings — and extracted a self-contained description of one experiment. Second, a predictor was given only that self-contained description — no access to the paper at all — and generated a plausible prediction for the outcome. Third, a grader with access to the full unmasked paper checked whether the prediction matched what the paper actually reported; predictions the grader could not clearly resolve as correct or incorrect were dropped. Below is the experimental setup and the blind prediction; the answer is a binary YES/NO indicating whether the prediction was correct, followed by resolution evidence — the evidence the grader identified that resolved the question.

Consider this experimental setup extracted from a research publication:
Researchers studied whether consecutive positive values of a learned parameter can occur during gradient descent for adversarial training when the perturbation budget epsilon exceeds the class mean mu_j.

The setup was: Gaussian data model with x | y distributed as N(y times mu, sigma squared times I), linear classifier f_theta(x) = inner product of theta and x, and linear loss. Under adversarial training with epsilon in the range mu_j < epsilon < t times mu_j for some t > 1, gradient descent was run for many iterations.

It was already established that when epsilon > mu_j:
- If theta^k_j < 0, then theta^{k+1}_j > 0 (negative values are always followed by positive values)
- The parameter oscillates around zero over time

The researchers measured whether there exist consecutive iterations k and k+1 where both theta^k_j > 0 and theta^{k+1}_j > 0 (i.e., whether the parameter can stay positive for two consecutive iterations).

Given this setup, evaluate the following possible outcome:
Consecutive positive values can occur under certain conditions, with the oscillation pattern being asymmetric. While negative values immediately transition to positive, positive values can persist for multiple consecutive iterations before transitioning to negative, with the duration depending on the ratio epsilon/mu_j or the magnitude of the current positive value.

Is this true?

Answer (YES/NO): YES